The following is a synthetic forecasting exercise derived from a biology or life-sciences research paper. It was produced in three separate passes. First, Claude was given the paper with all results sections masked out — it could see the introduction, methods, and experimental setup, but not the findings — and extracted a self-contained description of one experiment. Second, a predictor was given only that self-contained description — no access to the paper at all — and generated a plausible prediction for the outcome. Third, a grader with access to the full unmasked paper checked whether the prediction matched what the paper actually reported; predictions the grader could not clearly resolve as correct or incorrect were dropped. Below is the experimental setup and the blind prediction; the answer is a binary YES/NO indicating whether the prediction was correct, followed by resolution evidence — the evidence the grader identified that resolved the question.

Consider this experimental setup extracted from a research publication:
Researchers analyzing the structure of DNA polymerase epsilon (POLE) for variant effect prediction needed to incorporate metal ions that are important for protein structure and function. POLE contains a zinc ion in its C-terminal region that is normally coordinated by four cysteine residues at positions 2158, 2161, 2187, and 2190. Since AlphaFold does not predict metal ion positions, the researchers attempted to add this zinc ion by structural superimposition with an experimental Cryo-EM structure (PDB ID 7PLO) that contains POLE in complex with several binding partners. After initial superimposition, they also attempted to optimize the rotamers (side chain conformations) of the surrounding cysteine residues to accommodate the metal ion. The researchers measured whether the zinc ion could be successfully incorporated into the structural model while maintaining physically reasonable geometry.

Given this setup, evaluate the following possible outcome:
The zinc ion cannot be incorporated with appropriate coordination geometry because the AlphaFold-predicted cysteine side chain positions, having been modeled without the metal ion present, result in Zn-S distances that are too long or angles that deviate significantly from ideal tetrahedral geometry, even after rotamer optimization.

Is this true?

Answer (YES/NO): NO